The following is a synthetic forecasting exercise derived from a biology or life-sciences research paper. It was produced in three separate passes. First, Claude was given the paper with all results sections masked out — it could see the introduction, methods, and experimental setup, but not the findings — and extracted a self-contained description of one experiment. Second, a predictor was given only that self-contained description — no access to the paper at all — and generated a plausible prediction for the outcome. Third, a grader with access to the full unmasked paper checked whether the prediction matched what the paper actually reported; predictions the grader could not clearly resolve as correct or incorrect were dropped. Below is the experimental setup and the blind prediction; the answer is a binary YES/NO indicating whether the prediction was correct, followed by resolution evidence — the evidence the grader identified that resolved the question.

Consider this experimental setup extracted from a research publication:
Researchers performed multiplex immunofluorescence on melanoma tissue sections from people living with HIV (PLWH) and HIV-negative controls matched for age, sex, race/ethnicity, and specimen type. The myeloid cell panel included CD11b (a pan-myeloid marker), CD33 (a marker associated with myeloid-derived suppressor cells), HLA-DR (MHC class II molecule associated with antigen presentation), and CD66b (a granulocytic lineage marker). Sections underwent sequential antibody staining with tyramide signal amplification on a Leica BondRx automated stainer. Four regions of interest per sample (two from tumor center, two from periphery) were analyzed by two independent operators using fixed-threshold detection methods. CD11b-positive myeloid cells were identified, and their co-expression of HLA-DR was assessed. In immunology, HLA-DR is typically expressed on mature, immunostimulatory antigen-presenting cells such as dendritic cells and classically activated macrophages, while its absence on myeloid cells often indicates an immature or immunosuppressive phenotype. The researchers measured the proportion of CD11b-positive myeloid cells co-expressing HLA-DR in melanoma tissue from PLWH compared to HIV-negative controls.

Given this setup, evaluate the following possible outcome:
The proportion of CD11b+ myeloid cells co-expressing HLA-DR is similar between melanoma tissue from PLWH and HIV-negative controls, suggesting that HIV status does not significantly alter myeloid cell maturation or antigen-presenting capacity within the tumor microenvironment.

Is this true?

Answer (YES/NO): NO